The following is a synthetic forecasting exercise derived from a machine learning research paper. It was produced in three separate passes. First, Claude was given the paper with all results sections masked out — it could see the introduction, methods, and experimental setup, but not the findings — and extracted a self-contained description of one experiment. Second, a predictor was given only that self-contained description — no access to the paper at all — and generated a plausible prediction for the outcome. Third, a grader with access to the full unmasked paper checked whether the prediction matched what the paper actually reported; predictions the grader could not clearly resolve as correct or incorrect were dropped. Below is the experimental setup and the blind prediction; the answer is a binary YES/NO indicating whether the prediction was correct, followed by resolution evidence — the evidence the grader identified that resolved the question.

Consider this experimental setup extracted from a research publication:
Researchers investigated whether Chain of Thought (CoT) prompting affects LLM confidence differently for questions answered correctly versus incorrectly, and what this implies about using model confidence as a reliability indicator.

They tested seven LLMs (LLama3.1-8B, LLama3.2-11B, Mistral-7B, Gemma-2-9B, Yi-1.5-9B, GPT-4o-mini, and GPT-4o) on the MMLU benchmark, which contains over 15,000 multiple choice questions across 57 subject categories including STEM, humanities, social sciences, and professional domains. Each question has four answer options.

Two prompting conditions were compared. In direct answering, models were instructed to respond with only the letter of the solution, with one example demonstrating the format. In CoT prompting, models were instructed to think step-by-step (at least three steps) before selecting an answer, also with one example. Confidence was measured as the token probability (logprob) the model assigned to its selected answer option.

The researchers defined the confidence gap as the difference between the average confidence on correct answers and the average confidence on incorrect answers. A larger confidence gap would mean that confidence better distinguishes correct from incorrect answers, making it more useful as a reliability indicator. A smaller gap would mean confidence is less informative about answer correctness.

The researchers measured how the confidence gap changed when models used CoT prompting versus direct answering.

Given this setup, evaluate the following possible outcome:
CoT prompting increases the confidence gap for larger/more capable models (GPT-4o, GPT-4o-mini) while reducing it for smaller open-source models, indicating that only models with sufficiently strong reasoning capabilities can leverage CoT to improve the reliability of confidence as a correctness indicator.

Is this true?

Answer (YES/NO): NO